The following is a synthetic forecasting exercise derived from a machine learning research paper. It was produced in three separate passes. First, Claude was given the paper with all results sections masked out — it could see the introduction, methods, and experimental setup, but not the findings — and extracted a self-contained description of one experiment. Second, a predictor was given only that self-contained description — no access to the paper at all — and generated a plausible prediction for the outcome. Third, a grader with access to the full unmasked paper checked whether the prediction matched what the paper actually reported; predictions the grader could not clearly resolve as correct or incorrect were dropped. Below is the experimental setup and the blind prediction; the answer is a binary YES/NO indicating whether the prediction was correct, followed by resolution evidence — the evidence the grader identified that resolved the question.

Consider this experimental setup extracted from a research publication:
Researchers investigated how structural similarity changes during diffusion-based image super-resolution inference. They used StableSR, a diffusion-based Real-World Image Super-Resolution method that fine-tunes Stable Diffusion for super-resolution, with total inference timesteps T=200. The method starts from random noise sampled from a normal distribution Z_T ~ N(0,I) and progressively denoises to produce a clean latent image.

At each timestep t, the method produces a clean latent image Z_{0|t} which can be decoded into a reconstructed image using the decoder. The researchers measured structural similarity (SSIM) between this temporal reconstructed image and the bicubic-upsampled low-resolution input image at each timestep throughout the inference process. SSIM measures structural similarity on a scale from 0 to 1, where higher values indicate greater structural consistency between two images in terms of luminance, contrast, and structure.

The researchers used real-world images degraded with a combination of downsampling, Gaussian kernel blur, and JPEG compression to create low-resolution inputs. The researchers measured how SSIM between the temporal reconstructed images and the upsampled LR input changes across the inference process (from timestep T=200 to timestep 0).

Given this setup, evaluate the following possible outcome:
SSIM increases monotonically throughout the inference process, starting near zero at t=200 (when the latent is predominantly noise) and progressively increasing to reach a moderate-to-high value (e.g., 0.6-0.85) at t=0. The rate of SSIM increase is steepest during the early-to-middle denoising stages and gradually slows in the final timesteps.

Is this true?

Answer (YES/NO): NO